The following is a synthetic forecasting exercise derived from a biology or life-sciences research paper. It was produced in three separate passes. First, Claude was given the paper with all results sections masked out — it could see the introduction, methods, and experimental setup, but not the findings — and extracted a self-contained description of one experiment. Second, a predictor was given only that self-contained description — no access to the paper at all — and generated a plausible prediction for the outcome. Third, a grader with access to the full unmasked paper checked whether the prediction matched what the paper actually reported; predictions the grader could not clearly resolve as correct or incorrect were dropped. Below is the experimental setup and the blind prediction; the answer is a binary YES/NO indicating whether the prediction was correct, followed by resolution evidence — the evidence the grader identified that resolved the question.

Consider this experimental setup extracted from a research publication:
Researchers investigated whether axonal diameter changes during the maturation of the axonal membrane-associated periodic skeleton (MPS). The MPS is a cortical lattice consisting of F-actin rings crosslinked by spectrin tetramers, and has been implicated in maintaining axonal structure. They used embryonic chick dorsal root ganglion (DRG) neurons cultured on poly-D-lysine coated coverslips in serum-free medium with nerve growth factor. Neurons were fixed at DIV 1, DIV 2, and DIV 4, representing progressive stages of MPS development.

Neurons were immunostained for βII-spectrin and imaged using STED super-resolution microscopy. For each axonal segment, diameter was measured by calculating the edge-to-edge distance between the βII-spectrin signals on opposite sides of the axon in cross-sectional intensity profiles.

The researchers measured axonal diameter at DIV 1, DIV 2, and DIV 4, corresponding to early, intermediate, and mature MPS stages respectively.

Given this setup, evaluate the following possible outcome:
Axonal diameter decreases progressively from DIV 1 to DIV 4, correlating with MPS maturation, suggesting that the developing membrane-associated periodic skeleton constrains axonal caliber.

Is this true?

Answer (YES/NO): YES